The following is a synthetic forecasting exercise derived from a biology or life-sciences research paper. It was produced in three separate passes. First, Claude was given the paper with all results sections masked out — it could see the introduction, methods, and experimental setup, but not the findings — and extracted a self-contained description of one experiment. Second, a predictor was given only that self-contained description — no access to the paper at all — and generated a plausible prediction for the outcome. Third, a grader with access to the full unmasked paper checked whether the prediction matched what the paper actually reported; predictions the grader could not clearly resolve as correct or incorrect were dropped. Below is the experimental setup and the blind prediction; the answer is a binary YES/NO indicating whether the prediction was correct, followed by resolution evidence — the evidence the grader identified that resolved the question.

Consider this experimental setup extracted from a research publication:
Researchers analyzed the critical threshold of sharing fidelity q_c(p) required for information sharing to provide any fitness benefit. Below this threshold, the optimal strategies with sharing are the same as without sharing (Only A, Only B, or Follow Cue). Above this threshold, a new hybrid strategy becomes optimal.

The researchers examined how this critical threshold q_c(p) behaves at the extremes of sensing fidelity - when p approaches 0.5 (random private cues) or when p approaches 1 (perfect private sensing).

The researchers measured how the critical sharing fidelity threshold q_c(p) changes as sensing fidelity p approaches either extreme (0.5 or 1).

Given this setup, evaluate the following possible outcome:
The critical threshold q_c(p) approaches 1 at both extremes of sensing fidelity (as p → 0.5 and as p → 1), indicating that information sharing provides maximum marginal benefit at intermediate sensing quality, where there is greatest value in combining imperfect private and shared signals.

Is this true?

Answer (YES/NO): YES